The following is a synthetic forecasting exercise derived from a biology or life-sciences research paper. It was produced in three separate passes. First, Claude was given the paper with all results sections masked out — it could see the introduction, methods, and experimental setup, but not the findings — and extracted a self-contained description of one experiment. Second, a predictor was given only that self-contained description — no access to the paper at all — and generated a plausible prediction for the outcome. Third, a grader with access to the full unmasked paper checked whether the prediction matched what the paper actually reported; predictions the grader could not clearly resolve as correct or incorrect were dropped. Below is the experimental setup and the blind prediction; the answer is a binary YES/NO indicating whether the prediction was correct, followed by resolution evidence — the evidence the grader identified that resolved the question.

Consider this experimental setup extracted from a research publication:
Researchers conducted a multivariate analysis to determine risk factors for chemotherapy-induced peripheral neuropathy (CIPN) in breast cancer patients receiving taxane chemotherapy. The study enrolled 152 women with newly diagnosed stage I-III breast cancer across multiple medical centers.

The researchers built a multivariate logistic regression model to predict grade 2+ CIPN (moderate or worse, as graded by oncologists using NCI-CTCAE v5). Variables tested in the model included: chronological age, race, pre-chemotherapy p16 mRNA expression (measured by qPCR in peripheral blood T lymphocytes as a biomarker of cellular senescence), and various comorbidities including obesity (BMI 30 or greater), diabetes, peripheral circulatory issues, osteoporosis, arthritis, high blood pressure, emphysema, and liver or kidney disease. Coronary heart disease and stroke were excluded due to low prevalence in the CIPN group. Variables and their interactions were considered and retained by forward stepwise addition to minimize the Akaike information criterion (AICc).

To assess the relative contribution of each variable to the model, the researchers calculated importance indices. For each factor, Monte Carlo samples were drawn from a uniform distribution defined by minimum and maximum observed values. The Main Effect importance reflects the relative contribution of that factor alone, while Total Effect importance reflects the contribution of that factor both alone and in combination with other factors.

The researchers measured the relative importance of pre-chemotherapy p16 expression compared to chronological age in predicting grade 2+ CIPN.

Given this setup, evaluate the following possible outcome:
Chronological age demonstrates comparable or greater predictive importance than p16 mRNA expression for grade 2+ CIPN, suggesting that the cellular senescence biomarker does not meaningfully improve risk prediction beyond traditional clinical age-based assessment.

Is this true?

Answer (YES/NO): NO